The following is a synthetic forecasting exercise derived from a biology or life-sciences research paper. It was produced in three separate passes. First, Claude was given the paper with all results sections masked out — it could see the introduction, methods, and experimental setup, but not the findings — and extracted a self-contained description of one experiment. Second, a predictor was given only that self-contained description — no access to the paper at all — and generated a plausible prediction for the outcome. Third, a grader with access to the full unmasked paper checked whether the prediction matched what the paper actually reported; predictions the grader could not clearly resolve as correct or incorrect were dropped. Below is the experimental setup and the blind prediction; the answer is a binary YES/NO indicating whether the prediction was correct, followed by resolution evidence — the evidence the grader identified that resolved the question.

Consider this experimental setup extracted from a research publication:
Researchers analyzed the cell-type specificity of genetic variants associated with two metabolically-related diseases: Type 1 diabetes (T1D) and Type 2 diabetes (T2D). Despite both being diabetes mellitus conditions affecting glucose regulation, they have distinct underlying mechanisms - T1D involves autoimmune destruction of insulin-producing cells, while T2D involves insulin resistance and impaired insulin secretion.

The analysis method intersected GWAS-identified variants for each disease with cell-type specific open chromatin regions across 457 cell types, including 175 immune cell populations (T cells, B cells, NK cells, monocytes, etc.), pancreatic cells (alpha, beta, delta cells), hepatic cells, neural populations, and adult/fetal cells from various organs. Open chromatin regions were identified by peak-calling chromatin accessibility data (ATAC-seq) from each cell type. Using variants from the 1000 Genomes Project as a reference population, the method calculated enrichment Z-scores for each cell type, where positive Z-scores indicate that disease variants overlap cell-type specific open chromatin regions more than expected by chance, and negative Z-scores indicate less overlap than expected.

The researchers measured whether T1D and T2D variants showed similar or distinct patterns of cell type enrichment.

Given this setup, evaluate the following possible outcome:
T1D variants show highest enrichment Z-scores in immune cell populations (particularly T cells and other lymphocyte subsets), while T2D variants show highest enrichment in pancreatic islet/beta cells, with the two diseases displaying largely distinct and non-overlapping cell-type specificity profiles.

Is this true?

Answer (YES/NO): YES